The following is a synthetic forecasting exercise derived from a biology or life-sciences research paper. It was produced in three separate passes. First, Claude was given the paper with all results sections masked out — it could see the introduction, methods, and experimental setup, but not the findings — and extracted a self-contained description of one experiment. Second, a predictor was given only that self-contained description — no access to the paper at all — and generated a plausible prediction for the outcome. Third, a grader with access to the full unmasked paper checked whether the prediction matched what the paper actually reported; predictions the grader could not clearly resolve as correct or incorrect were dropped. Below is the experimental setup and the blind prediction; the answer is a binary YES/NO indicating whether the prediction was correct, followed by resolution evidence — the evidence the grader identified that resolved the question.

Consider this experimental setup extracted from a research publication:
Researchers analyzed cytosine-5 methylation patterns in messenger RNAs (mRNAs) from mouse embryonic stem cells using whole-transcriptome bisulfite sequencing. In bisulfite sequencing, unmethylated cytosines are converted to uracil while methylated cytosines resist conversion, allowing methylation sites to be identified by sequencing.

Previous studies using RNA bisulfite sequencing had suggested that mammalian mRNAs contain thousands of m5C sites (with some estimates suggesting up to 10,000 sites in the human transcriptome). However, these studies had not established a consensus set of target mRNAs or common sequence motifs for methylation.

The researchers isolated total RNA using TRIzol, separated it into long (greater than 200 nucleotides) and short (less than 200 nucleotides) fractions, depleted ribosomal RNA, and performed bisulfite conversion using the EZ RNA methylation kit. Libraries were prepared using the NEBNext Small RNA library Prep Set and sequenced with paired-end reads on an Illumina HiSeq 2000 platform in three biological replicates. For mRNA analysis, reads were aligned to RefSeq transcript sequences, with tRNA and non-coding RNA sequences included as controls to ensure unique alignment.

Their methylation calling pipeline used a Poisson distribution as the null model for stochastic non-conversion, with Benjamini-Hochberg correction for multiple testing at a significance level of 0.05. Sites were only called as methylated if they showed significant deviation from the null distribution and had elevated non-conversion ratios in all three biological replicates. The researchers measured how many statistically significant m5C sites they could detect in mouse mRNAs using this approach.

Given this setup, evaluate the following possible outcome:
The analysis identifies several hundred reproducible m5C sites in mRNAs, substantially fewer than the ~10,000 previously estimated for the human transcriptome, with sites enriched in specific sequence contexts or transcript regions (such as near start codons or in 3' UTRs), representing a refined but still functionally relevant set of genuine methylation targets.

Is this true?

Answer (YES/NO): NO